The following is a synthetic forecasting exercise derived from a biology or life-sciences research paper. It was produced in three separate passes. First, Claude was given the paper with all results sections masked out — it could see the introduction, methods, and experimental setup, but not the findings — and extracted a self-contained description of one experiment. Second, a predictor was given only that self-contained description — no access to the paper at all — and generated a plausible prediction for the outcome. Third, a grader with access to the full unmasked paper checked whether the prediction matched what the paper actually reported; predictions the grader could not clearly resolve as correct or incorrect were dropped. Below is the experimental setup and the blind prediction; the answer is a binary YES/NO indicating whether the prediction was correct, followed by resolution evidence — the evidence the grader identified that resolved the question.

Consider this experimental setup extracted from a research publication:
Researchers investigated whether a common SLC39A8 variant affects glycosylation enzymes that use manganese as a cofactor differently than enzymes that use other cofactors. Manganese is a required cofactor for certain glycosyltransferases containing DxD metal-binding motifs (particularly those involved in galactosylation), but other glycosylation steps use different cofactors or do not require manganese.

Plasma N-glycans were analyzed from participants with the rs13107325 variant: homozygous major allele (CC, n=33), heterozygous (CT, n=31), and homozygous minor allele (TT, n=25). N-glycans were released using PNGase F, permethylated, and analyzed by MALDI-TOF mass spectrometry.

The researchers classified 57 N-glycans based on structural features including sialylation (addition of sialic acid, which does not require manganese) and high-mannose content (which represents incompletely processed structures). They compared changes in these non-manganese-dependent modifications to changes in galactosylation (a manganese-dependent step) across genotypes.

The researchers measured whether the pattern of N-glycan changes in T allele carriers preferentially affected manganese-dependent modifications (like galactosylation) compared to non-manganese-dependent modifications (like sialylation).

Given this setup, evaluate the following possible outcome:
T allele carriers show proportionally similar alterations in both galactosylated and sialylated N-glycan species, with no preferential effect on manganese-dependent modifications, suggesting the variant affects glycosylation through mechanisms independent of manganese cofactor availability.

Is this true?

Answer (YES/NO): NO